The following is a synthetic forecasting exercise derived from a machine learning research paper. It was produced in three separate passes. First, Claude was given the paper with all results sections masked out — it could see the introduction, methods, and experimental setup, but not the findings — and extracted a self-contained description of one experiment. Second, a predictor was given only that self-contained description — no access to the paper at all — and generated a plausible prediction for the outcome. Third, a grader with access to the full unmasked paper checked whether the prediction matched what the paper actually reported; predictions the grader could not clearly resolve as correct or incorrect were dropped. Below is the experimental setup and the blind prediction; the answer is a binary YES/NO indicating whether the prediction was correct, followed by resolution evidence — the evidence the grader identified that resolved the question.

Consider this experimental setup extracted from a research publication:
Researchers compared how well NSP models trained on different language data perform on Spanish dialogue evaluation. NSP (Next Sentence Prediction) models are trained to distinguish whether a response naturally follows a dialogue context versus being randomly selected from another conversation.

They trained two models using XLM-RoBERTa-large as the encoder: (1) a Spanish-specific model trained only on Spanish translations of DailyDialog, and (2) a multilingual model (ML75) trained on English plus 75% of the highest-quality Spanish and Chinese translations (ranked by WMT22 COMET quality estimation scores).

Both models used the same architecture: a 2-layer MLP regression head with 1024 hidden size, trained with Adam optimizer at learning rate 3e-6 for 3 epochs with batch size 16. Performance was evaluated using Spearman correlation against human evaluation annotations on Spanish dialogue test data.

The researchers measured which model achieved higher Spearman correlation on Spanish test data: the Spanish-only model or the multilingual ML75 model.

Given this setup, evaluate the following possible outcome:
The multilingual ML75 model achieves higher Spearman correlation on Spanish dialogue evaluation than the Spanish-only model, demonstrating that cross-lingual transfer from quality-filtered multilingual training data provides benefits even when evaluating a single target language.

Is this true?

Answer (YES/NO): YES